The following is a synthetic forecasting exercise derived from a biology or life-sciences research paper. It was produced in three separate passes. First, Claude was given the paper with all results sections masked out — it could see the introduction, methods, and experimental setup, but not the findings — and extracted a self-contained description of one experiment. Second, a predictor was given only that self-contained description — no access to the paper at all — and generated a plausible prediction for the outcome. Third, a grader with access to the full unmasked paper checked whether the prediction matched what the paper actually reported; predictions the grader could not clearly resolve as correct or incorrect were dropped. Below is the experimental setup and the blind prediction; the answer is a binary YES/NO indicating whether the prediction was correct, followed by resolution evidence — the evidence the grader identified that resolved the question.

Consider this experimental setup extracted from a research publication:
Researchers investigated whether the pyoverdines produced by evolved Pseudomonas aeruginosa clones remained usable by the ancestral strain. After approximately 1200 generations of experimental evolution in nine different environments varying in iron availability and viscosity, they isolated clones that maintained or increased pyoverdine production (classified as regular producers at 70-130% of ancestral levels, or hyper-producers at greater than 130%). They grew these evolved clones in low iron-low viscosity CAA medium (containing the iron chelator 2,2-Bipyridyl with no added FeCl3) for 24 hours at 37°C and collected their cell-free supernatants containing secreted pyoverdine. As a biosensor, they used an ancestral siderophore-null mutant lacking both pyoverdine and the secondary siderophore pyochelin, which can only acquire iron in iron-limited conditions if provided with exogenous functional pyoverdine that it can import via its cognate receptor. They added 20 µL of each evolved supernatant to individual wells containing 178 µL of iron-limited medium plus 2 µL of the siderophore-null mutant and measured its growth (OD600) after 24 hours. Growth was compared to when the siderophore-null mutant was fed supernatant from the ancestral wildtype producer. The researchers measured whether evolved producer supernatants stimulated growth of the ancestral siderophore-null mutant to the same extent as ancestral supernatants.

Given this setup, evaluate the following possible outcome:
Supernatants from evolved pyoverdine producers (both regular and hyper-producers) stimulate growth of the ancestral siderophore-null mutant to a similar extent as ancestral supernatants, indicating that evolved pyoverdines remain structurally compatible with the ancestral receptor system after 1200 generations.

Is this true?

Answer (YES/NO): NO